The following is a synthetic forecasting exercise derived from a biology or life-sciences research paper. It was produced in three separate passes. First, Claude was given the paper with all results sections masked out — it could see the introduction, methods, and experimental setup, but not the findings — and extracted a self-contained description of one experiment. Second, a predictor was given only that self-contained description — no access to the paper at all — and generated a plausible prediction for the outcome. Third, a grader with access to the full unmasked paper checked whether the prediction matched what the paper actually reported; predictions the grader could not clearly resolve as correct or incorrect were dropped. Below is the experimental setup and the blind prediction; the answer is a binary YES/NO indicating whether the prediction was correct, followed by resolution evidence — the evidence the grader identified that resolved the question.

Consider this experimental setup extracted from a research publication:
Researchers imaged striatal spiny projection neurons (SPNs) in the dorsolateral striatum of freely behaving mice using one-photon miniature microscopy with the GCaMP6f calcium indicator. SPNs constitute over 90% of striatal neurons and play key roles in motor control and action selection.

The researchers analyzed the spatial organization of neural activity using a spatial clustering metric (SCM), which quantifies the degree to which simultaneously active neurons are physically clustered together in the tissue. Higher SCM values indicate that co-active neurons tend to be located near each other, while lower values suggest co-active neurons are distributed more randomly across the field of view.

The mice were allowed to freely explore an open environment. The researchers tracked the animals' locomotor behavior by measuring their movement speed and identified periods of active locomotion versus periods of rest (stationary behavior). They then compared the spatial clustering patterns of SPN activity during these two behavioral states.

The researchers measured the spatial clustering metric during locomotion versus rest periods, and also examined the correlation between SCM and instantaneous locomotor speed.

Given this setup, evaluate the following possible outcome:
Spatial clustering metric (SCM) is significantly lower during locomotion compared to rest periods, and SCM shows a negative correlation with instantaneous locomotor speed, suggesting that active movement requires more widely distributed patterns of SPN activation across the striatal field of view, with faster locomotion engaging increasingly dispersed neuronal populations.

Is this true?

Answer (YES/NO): NO